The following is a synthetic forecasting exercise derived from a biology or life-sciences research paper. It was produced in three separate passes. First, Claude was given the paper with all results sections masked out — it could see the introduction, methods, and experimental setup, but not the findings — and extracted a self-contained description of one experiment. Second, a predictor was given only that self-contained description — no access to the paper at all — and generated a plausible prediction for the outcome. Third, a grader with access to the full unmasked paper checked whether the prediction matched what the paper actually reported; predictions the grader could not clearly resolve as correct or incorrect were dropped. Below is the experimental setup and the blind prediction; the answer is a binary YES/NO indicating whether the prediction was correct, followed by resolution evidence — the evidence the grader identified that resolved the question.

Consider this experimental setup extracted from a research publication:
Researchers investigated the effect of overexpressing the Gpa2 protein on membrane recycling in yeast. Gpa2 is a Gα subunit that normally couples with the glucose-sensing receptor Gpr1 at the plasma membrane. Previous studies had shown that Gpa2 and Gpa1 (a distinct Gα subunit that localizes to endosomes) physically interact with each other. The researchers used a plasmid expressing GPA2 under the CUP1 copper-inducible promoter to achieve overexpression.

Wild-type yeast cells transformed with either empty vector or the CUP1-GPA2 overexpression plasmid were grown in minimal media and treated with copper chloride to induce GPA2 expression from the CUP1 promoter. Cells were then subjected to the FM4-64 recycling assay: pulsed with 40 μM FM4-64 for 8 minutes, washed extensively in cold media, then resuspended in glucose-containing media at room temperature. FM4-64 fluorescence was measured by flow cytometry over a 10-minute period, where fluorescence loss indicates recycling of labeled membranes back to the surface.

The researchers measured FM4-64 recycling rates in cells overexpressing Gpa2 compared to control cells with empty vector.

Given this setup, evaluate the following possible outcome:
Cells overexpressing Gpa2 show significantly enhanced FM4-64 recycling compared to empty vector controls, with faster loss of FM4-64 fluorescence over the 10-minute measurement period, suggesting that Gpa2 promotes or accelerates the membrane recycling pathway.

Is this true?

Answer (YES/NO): NO